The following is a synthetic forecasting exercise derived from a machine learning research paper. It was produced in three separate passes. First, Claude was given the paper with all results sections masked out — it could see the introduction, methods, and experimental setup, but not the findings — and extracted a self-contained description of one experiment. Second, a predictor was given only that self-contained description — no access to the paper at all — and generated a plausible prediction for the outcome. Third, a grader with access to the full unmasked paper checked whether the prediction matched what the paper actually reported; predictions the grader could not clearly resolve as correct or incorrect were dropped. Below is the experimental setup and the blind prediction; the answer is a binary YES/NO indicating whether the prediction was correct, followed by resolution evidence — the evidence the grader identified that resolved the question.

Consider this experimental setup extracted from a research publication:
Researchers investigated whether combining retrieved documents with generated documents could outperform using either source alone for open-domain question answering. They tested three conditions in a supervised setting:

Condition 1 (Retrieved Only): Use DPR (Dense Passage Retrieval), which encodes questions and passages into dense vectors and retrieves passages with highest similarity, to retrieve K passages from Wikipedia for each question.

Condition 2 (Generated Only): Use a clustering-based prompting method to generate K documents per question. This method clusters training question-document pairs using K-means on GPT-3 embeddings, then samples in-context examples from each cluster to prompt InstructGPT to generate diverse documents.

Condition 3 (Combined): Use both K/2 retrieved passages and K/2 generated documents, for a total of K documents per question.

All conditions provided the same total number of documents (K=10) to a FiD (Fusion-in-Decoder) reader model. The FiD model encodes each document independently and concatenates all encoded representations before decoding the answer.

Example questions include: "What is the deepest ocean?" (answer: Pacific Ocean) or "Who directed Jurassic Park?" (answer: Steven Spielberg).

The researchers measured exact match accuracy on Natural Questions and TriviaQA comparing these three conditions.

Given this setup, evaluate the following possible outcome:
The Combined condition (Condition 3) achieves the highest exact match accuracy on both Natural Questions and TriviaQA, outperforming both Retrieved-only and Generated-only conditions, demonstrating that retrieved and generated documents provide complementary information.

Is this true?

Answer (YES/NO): YES